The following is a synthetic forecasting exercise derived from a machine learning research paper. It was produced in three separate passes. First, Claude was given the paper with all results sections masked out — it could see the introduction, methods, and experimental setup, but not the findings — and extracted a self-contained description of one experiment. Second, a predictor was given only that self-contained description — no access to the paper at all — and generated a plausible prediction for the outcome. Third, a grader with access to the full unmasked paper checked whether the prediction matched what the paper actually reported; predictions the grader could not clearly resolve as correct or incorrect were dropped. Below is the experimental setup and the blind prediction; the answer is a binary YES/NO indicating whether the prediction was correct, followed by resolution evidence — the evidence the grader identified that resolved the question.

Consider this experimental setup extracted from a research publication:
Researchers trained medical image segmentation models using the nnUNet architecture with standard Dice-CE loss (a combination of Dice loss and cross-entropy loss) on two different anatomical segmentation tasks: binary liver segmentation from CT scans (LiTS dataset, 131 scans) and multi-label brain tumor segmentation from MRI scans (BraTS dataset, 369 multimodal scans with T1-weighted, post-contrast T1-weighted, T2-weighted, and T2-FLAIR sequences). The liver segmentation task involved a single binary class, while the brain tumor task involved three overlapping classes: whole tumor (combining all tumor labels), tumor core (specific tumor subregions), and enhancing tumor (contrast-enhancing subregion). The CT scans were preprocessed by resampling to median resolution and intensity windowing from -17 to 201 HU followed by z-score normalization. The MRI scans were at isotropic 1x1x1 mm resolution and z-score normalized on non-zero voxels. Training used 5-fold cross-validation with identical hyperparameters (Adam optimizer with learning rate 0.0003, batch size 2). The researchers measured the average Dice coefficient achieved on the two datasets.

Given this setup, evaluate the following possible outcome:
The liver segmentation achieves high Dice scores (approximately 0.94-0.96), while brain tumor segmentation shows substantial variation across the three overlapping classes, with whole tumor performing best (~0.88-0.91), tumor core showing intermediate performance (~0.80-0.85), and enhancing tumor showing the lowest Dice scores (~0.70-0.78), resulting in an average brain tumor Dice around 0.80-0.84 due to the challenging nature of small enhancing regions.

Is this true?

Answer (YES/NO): NO